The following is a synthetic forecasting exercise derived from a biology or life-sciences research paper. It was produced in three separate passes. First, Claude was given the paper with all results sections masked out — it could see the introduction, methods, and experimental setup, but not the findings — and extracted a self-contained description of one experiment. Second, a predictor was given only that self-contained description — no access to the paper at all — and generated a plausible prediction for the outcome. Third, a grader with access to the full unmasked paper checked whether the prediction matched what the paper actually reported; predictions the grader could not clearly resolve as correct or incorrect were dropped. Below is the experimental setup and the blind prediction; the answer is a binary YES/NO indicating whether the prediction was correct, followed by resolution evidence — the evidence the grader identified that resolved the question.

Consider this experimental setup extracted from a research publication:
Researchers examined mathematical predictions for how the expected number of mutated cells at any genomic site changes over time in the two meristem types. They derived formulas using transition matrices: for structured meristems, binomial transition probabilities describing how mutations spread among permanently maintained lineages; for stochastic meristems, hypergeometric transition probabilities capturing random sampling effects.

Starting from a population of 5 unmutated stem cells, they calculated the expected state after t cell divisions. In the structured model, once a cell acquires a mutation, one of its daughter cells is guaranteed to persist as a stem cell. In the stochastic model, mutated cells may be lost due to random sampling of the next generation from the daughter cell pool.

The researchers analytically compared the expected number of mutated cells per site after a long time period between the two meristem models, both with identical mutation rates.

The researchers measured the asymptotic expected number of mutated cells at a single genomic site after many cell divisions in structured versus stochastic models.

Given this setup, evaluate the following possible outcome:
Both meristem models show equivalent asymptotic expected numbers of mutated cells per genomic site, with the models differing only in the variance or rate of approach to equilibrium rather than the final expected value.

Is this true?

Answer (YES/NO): YES